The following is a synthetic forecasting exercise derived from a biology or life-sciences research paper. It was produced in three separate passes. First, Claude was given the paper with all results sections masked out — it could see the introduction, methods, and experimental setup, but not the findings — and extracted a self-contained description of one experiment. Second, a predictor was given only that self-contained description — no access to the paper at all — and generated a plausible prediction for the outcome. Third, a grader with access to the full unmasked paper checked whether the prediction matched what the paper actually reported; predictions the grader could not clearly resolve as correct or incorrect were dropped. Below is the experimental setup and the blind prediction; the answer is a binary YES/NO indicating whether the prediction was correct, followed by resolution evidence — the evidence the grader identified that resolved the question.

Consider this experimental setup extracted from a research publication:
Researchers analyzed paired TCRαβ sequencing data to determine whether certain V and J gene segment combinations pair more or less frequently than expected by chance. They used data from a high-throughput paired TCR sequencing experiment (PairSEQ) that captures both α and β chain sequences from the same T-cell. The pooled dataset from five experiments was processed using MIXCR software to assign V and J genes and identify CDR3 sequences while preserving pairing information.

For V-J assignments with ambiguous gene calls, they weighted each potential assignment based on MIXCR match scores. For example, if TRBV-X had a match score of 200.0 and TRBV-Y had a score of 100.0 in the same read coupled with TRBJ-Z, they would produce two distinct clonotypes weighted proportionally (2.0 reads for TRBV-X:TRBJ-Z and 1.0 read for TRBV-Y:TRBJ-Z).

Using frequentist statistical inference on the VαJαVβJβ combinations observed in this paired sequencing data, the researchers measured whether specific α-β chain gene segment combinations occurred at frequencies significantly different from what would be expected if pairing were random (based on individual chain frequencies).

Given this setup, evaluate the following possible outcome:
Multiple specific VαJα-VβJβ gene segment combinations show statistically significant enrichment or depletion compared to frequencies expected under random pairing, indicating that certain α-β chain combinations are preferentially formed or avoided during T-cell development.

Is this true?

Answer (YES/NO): YES